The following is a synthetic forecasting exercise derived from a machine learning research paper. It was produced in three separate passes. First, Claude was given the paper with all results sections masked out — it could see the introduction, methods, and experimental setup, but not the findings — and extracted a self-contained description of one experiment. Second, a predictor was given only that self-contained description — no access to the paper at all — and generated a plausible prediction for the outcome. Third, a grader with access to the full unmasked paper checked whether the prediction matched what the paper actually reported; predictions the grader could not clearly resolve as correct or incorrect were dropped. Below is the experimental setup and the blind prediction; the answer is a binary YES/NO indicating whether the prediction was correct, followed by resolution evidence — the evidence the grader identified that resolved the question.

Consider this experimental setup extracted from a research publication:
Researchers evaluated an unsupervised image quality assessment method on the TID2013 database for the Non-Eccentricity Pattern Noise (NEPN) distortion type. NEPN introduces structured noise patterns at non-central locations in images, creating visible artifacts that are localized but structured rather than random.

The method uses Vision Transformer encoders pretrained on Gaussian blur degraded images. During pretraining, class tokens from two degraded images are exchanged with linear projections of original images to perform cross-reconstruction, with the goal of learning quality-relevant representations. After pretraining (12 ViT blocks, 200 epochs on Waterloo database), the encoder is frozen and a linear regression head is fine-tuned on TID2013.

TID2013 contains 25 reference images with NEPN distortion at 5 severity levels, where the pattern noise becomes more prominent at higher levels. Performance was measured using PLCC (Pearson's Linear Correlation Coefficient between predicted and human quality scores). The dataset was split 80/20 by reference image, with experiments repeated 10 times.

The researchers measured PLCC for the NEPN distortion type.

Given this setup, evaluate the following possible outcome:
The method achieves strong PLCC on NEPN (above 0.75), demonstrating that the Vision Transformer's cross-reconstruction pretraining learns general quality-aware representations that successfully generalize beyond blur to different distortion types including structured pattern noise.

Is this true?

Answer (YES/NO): NO